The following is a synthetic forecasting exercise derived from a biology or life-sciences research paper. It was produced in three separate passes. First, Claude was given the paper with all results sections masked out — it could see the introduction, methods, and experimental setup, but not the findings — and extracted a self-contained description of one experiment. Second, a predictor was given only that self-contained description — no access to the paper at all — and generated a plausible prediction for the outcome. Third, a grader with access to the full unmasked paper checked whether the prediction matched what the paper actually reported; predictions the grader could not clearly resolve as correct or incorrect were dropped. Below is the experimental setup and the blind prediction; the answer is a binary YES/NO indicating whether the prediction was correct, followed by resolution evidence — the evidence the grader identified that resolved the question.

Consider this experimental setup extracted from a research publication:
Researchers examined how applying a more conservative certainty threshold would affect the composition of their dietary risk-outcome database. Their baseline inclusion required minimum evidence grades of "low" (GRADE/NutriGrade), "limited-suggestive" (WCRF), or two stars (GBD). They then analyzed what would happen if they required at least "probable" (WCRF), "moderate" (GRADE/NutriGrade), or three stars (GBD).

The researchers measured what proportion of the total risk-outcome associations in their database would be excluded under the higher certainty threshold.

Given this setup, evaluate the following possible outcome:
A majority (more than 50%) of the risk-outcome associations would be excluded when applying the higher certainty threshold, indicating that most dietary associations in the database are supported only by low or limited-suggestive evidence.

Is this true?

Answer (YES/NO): NO